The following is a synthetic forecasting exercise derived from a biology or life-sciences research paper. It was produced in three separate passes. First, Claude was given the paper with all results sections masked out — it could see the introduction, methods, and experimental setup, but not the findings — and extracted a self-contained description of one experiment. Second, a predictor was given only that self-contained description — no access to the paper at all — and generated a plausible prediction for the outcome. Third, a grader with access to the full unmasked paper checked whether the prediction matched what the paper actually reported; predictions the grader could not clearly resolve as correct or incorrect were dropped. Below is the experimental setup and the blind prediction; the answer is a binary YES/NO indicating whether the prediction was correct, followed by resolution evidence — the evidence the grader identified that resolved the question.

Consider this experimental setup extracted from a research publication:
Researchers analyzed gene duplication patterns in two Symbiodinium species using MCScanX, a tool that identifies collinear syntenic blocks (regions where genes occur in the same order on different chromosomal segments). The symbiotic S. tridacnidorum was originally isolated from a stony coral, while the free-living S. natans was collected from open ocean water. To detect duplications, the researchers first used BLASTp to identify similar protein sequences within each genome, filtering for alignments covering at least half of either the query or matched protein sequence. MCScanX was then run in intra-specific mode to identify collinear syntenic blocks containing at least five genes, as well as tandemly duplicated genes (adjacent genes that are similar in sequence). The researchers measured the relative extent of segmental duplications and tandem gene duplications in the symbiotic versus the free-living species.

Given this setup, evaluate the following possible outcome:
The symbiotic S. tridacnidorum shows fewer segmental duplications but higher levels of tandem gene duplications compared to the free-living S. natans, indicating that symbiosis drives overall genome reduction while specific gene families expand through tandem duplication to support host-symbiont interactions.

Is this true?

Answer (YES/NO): NO